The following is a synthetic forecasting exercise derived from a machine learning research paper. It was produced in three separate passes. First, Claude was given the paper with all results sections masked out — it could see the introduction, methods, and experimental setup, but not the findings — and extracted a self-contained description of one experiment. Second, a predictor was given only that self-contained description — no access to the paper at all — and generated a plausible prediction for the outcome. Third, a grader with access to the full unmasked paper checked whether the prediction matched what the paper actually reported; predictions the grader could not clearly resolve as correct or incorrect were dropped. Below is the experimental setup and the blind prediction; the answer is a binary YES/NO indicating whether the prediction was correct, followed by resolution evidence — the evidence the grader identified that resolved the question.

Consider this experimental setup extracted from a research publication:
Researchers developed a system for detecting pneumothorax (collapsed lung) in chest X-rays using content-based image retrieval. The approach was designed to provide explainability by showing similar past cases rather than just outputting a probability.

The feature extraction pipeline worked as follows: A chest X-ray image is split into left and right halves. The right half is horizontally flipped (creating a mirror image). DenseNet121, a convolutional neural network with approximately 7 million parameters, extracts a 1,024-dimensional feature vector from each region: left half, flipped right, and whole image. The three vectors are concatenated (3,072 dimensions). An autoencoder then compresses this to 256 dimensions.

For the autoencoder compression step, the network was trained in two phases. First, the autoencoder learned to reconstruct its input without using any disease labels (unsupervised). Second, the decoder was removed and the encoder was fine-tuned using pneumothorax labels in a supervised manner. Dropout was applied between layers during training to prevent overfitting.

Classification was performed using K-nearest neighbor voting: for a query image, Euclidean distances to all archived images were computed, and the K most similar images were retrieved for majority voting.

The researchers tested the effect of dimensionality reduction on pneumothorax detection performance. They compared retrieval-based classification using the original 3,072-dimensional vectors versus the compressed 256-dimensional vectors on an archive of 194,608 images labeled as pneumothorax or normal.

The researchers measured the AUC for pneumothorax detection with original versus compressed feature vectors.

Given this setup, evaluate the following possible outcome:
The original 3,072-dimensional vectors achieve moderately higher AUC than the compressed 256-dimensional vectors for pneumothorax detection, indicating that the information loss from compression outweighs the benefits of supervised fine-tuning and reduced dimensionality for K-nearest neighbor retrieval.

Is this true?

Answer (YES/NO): NO